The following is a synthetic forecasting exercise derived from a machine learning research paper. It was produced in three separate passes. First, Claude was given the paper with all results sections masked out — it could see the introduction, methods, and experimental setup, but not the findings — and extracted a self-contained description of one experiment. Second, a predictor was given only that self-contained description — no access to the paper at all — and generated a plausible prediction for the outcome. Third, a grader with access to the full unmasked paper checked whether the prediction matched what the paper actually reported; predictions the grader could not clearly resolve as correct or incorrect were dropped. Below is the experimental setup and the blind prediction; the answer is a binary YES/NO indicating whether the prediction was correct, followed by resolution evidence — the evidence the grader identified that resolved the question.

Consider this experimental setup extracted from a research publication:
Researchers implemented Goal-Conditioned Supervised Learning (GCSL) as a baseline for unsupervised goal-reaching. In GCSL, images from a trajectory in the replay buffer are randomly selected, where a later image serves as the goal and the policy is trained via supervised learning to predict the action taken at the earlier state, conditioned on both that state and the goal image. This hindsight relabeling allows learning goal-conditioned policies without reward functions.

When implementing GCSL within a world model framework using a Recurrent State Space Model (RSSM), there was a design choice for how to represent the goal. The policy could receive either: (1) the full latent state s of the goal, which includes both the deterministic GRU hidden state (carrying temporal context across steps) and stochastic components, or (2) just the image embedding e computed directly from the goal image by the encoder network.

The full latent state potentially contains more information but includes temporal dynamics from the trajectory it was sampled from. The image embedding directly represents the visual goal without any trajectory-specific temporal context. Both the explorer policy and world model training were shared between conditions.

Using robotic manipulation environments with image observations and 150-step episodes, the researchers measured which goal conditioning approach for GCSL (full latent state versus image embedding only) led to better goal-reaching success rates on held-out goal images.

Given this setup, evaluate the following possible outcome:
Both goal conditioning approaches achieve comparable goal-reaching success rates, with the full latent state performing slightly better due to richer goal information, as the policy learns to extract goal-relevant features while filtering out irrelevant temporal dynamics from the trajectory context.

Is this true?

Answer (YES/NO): NO